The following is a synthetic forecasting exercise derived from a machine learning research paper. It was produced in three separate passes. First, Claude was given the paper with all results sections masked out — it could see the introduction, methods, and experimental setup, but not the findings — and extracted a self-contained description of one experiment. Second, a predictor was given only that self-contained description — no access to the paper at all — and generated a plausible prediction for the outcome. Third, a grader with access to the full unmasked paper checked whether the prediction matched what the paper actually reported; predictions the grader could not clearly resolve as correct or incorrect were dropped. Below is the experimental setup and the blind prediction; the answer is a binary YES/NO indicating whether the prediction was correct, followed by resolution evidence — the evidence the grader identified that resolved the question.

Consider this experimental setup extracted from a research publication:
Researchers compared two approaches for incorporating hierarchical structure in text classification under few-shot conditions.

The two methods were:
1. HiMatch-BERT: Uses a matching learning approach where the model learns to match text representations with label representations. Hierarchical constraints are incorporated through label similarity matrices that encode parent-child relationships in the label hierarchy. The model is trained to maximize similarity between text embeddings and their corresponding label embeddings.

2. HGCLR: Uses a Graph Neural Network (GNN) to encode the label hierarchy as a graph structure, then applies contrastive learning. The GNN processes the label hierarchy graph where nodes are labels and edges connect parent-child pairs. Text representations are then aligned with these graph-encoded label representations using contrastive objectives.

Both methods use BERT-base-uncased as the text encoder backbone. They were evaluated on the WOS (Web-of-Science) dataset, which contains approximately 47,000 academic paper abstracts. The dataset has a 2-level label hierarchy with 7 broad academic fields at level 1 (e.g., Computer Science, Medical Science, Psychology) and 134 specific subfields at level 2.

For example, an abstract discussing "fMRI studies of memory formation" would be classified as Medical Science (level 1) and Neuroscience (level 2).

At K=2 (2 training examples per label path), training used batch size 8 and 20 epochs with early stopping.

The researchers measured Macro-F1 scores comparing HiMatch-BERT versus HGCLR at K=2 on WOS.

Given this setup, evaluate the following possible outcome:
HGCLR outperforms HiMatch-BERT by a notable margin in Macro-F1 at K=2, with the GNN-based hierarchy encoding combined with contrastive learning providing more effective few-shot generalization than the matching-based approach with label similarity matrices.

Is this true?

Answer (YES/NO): NO